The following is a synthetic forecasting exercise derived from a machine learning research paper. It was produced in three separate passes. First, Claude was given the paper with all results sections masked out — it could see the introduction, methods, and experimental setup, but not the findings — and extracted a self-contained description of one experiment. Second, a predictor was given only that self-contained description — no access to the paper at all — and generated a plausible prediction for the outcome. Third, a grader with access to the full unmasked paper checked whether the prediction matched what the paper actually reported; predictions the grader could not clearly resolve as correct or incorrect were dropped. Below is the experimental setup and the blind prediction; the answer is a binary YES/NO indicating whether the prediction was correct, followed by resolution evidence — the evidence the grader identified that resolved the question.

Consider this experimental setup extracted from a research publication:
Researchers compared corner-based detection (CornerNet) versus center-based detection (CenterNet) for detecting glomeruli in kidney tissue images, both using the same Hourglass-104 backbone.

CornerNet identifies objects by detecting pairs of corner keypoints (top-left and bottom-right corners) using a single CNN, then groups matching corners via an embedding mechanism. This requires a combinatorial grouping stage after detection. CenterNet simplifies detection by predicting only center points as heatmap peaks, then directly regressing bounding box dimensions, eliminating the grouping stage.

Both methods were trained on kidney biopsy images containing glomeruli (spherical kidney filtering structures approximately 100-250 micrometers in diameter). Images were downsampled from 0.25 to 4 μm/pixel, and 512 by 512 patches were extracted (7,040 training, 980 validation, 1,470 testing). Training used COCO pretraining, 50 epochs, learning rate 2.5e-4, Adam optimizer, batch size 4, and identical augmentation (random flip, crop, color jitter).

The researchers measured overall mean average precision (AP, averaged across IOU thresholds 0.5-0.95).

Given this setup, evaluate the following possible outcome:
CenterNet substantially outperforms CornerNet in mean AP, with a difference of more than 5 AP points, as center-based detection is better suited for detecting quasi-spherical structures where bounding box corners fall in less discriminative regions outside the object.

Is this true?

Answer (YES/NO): NO